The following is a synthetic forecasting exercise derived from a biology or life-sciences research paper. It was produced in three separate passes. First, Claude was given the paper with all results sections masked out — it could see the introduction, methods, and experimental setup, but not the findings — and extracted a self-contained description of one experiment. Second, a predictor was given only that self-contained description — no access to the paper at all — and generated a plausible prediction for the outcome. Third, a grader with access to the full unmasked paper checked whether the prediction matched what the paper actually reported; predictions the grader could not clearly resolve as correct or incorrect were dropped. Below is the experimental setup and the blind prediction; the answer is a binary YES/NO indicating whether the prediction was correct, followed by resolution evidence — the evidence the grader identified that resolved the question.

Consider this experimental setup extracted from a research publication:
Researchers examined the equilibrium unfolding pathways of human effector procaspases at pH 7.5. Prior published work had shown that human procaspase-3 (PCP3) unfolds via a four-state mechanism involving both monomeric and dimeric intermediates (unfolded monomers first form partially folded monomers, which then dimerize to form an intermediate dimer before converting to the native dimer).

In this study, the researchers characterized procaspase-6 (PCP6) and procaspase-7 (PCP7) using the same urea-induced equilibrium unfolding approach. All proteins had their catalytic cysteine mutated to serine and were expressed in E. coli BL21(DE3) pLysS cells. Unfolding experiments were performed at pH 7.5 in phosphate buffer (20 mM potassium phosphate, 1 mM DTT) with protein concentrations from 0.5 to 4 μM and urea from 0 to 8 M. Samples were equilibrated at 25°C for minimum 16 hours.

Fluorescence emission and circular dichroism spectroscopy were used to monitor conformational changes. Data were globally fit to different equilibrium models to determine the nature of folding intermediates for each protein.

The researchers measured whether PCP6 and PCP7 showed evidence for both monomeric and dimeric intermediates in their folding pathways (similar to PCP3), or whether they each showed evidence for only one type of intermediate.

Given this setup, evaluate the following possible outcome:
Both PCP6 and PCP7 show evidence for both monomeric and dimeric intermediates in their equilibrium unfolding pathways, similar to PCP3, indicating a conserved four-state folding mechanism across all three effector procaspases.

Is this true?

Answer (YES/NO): NO